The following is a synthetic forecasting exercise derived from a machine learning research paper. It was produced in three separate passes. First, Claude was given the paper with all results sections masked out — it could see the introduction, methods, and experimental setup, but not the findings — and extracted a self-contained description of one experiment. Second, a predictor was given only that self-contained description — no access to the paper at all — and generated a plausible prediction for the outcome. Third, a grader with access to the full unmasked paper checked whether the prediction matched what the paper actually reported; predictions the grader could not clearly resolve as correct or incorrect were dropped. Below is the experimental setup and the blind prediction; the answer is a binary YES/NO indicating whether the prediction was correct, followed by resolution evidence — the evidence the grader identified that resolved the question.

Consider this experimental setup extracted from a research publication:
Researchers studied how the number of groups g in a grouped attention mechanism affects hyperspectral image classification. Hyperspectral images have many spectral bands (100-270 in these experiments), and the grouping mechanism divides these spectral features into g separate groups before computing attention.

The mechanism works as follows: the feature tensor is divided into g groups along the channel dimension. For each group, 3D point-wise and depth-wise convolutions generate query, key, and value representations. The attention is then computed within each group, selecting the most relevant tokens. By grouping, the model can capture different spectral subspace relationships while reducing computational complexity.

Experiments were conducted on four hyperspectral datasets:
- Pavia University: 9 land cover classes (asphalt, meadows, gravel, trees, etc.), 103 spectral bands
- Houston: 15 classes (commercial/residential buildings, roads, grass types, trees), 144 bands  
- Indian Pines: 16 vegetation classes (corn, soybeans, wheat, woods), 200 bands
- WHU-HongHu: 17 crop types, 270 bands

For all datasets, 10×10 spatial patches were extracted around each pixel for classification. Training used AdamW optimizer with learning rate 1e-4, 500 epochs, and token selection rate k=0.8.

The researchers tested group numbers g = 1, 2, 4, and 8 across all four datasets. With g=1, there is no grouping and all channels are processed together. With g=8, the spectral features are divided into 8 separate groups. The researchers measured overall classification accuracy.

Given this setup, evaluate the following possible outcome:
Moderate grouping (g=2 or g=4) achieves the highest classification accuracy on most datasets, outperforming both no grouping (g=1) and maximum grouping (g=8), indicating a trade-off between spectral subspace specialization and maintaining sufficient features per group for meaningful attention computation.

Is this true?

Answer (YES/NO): YES